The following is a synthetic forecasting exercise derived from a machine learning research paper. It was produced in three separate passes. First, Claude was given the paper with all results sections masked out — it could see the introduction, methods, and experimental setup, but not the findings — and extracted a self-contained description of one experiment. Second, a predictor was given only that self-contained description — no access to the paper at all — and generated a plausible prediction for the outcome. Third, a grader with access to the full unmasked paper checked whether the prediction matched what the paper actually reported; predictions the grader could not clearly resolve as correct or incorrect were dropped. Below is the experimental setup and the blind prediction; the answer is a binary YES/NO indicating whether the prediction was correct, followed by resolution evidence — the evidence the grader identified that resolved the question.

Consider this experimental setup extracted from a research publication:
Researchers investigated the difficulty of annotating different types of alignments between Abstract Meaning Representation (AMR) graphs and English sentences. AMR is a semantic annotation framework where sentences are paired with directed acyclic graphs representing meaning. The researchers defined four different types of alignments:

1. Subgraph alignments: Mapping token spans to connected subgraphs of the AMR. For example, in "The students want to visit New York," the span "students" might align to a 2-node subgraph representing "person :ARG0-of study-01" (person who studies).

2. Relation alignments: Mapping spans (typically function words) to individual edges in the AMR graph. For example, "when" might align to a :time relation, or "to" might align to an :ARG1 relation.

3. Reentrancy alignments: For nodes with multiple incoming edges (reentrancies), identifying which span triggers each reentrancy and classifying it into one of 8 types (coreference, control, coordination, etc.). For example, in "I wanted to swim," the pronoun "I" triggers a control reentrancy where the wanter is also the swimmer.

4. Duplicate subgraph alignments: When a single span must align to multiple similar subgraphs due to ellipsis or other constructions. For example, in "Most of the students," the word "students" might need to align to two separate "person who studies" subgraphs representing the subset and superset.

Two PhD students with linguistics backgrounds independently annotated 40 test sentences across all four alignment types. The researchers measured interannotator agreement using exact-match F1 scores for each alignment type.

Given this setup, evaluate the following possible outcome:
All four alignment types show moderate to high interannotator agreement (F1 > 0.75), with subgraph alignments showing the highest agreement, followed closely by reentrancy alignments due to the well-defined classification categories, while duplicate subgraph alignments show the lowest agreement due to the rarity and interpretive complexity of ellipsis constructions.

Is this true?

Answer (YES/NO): NO